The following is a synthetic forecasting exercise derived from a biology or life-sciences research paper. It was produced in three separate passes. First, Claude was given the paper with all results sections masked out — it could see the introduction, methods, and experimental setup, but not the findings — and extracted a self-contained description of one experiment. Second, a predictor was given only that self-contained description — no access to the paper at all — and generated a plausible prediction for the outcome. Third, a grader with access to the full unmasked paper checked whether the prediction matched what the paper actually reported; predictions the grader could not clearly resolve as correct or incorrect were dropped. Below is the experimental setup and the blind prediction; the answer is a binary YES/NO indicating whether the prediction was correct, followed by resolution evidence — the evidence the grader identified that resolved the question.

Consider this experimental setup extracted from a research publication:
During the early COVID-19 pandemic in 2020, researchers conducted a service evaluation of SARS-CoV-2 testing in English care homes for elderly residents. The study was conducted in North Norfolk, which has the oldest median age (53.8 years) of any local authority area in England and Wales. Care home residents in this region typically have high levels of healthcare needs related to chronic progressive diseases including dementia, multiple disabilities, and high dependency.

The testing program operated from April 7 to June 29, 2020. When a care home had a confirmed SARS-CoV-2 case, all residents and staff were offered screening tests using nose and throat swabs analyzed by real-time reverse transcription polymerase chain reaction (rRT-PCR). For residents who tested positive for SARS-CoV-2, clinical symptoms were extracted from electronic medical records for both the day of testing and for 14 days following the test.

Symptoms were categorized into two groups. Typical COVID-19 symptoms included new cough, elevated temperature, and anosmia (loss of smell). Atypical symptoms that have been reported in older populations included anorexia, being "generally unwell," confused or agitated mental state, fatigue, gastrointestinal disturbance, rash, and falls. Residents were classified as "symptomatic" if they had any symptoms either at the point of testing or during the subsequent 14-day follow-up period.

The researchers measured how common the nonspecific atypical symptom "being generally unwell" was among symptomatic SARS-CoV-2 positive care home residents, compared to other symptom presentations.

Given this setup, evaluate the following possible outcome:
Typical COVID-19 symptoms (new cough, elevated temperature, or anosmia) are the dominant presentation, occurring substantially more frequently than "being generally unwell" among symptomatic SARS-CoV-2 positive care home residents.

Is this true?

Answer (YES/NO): NO